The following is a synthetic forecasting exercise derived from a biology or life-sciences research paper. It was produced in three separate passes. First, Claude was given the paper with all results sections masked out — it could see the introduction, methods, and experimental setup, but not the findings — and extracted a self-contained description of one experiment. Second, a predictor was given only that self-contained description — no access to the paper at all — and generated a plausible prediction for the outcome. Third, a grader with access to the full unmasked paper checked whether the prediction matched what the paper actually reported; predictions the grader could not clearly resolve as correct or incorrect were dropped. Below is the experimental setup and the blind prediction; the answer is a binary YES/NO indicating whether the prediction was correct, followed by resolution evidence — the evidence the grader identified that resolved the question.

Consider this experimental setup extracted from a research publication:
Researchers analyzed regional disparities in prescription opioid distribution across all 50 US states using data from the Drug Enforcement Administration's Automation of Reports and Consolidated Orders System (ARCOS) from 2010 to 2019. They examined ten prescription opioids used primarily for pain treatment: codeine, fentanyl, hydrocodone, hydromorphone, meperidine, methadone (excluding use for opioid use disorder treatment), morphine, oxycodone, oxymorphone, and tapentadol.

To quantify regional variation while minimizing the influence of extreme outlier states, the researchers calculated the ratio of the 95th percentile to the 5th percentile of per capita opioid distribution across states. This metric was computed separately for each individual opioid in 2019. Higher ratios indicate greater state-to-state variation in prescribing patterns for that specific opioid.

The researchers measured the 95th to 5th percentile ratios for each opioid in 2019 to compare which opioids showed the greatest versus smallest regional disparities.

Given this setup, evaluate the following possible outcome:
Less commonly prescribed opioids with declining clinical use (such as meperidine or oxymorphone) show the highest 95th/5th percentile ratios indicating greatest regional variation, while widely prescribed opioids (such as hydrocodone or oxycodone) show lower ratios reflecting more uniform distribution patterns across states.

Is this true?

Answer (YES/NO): NO